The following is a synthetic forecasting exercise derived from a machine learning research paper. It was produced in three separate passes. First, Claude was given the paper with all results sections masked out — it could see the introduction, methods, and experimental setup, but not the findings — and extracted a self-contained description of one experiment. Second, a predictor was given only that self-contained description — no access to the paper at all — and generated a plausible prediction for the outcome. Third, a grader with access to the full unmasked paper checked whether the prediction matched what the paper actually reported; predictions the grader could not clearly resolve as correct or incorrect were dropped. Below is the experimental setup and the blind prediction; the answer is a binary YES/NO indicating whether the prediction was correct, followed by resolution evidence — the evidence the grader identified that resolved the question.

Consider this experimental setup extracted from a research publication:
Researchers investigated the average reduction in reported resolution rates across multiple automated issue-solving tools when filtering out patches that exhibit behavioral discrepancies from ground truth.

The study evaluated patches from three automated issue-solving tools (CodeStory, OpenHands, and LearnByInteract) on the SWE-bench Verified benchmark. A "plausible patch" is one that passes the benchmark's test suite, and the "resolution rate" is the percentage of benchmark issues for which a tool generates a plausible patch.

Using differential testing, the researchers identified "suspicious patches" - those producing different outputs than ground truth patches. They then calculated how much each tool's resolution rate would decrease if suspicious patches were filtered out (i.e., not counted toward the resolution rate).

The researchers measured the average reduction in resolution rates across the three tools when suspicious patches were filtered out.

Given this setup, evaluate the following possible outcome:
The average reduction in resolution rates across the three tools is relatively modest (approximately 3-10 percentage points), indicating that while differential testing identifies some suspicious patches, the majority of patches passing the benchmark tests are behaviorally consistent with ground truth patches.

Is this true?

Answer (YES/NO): NO